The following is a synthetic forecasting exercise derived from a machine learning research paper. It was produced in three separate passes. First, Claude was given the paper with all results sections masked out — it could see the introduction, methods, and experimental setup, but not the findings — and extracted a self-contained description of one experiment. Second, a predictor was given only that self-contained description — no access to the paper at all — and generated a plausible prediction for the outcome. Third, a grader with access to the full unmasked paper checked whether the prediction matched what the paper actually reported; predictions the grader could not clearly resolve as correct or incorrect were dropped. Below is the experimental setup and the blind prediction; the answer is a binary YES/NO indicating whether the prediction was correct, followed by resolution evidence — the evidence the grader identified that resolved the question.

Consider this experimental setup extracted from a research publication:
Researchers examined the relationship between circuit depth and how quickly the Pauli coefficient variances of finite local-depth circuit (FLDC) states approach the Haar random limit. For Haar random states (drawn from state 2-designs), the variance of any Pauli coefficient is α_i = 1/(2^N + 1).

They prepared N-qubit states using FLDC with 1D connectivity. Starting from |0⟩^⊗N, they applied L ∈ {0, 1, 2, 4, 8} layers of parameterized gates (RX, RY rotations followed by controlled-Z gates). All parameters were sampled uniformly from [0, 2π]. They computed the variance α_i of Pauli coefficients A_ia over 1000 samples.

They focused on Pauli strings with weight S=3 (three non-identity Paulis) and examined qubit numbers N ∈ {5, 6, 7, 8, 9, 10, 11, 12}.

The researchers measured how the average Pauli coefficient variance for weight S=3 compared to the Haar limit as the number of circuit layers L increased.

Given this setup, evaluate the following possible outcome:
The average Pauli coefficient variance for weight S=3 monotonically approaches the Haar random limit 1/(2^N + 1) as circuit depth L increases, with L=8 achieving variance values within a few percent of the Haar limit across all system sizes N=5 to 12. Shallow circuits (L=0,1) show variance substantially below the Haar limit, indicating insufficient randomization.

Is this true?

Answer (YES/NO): NO